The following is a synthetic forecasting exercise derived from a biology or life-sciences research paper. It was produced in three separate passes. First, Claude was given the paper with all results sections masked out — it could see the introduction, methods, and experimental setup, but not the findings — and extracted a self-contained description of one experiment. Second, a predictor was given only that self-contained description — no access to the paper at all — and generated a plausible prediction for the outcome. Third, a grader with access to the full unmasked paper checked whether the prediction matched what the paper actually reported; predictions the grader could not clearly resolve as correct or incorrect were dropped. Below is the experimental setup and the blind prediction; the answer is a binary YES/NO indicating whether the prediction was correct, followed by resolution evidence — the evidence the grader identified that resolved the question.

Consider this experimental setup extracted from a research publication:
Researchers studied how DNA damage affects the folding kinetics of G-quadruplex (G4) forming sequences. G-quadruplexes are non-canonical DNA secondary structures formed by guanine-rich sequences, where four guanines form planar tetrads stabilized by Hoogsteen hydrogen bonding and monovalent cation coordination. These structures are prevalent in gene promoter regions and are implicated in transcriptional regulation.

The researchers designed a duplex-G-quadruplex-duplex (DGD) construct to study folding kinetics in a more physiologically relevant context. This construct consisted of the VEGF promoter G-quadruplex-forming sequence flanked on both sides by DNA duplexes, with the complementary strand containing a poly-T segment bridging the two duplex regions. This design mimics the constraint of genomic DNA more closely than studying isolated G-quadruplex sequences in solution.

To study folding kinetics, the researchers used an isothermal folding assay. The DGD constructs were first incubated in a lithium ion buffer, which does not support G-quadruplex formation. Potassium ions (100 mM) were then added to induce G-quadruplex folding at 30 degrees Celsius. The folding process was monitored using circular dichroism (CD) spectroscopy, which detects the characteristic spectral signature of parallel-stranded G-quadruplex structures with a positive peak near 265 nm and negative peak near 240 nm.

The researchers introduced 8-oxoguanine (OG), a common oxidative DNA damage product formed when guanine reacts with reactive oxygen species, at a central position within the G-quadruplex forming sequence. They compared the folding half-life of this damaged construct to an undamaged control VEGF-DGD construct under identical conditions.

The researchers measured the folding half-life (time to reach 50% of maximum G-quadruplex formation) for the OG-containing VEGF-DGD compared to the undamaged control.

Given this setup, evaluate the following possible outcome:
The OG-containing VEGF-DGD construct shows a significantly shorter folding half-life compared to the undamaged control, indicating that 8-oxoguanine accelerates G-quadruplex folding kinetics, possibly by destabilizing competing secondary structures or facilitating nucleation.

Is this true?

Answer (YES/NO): NO